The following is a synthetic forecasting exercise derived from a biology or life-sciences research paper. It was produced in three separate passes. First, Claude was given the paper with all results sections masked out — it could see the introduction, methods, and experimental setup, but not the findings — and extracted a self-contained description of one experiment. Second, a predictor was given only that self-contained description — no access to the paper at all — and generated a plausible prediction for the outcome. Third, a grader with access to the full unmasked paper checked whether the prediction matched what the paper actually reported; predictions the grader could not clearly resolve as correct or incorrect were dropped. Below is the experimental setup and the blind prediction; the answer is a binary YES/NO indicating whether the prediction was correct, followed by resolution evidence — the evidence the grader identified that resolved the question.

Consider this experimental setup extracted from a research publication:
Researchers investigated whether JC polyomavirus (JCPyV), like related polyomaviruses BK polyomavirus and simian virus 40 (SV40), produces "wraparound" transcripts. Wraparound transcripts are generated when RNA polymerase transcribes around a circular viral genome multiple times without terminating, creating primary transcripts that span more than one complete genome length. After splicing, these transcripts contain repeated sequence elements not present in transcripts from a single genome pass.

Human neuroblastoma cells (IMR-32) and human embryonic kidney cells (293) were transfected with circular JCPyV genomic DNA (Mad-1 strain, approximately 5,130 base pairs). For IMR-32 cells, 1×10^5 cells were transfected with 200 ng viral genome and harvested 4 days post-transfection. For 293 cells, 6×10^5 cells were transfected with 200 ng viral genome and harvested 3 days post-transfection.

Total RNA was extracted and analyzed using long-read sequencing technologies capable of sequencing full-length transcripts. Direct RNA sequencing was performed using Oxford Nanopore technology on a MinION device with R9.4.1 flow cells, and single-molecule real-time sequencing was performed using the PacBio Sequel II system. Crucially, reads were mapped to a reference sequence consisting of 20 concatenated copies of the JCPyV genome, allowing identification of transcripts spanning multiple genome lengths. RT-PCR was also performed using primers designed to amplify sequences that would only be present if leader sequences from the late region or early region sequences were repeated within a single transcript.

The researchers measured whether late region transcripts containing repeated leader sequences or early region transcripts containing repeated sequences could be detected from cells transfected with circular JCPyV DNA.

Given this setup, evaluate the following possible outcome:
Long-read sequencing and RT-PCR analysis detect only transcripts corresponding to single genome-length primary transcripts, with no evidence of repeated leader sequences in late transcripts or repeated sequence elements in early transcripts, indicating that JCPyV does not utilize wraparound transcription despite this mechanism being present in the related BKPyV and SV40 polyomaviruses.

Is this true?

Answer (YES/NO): NO